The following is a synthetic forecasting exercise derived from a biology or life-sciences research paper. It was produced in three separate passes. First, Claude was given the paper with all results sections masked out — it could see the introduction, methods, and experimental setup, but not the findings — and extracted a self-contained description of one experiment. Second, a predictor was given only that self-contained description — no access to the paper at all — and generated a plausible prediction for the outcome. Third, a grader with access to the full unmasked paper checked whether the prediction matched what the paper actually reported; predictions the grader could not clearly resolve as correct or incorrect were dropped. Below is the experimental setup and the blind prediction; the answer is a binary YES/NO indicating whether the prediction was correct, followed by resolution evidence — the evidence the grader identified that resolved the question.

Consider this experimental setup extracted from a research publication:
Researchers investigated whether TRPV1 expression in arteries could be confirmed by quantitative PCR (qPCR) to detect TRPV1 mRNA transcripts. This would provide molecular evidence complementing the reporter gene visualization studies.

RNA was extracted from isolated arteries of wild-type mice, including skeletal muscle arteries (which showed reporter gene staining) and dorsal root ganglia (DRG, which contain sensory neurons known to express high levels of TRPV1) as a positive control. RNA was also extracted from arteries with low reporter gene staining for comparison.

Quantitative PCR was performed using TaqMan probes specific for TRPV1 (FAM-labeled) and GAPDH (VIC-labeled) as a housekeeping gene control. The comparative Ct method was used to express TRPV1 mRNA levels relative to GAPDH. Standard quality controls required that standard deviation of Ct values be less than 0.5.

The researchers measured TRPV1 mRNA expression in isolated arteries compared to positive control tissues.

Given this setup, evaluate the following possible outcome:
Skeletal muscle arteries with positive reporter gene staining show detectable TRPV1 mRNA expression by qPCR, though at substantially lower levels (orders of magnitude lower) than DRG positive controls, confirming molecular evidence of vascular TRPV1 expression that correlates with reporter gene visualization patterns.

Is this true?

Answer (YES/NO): NO